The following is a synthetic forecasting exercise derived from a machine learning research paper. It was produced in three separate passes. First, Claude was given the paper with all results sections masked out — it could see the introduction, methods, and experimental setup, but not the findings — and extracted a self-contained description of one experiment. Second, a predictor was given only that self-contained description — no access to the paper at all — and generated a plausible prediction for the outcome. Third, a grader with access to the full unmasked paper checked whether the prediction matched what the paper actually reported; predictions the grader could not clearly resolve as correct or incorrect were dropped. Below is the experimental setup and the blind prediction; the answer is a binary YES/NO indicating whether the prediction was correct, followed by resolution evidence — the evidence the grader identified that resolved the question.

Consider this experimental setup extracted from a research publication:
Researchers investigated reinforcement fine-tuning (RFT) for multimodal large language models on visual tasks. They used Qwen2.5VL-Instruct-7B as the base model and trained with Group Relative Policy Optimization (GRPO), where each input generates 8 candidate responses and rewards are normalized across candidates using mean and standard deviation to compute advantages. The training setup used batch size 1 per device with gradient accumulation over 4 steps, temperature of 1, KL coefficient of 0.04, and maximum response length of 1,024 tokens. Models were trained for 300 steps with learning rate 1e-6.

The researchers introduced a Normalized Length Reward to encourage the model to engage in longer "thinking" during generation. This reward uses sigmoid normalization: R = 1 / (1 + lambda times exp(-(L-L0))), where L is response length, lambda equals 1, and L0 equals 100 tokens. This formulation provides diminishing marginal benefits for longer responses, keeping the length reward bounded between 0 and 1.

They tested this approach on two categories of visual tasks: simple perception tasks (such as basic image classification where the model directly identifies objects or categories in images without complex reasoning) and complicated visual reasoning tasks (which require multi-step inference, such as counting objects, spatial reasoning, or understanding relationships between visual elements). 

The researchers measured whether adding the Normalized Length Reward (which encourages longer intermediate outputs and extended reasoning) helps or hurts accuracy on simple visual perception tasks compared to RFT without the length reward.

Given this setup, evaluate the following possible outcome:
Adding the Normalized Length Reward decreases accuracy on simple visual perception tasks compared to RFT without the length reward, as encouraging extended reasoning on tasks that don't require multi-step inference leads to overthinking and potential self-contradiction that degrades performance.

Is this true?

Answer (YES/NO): YES